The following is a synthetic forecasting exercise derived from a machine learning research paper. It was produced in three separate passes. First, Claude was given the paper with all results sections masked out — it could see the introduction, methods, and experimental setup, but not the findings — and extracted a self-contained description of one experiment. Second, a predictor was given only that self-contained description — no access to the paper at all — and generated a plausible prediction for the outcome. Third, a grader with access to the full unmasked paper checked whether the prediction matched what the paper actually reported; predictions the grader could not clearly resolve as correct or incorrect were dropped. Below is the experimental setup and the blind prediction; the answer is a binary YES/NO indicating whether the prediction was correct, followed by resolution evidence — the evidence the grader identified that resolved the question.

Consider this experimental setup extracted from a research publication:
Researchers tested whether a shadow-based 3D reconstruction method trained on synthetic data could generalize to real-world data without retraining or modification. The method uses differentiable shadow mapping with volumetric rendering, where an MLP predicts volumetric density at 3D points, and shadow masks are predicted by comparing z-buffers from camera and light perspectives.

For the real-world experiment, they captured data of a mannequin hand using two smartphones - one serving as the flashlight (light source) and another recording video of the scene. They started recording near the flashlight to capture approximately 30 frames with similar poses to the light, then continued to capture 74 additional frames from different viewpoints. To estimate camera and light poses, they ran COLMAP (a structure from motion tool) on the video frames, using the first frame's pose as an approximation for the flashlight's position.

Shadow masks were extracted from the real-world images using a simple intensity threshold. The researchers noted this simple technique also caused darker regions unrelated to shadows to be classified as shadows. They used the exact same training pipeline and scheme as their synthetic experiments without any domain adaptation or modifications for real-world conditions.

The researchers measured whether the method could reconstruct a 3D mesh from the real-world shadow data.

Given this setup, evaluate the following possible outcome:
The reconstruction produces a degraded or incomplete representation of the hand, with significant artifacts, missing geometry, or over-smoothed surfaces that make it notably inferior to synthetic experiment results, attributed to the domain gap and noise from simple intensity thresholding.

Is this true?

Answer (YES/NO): NO